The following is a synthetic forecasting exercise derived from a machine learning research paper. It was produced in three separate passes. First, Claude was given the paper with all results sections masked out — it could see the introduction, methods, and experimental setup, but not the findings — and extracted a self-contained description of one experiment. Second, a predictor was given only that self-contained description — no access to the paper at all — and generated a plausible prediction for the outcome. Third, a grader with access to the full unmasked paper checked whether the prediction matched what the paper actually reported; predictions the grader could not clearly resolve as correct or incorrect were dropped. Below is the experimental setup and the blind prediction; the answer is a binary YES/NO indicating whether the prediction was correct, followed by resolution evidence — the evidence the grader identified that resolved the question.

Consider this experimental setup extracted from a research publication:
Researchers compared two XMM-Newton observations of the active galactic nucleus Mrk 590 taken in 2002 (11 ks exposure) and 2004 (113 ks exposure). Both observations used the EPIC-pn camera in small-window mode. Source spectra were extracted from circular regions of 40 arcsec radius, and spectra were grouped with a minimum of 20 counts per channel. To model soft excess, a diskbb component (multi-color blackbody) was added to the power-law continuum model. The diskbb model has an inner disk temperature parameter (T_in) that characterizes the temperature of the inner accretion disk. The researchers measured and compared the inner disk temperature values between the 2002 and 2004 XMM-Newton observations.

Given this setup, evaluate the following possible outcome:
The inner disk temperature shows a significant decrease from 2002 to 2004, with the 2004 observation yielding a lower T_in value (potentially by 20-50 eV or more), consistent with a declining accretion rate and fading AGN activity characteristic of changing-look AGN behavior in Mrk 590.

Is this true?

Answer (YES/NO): NO